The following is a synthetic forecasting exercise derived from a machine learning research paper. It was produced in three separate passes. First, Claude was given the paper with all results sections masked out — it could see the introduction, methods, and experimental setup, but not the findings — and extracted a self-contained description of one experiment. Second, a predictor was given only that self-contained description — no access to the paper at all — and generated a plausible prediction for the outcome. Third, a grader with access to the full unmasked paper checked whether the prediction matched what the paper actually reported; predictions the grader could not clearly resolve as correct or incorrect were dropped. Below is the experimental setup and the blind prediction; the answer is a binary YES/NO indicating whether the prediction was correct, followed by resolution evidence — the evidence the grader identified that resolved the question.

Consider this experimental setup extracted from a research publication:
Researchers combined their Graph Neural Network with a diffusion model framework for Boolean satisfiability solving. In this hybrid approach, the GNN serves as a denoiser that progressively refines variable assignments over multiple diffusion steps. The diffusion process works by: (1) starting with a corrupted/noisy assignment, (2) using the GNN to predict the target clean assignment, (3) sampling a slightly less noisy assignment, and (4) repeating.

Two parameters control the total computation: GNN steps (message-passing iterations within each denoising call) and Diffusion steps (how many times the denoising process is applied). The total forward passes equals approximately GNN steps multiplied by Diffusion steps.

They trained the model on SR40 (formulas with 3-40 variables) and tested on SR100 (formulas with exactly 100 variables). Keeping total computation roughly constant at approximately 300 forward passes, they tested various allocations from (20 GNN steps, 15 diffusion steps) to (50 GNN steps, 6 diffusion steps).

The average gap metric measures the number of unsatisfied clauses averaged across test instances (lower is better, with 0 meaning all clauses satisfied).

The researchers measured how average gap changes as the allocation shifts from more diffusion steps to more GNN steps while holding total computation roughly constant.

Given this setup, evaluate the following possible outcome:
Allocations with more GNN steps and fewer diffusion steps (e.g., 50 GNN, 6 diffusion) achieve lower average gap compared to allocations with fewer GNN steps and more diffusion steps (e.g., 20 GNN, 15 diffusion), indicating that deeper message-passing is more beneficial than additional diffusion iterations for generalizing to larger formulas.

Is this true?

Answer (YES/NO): YES